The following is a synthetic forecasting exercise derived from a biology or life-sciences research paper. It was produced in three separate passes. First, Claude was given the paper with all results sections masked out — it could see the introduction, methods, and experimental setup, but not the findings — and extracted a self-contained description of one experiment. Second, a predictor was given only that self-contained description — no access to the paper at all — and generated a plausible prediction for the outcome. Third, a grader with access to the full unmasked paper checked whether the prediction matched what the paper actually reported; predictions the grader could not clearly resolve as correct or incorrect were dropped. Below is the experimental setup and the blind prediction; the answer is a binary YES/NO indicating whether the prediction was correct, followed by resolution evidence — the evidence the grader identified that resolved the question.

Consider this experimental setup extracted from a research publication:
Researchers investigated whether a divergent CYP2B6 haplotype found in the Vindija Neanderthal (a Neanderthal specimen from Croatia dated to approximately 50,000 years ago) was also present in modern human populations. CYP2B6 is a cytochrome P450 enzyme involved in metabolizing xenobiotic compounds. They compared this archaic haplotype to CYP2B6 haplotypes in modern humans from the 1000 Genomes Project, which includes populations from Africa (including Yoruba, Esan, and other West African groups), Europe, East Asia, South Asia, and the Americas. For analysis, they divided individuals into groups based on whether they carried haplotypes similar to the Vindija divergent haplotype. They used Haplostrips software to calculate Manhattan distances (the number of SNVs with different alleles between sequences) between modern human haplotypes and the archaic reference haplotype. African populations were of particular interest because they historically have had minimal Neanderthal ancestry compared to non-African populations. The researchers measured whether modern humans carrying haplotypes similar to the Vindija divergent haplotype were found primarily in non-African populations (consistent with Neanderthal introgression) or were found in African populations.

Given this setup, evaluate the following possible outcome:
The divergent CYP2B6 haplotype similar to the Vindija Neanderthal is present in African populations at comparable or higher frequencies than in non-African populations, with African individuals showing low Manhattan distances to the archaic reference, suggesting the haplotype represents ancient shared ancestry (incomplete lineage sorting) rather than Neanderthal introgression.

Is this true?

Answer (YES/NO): NO